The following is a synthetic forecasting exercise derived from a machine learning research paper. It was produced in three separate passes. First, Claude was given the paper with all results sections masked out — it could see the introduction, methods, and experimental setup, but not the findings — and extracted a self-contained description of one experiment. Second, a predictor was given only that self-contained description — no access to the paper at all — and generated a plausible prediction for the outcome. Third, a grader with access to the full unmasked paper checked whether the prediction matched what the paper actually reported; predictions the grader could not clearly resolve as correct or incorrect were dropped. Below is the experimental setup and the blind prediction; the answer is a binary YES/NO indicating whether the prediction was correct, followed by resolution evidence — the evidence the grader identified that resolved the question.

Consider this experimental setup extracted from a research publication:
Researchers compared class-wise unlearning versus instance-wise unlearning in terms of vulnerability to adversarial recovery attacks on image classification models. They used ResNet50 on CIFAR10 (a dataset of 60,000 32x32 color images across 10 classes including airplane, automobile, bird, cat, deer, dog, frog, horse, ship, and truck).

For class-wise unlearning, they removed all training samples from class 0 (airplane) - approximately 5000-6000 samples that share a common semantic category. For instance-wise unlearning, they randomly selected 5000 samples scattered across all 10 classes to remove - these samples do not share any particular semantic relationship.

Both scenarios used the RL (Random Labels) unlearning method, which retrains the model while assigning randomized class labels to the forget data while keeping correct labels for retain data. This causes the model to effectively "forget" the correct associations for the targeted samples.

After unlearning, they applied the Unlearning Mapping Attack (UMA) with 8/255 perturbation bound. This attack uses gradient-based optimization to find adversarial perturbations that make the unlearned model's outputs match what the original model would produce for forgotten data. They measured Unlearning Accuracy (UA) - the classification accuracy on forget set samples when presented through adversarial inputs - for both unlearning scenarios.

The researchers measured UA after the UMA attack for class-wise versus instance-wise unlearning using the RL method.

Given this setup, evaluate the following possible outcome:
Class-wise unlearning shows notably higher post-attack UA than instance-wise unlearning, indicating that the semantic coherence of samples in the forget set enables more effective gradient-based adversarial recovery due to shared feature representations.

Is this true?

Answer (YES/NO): NO